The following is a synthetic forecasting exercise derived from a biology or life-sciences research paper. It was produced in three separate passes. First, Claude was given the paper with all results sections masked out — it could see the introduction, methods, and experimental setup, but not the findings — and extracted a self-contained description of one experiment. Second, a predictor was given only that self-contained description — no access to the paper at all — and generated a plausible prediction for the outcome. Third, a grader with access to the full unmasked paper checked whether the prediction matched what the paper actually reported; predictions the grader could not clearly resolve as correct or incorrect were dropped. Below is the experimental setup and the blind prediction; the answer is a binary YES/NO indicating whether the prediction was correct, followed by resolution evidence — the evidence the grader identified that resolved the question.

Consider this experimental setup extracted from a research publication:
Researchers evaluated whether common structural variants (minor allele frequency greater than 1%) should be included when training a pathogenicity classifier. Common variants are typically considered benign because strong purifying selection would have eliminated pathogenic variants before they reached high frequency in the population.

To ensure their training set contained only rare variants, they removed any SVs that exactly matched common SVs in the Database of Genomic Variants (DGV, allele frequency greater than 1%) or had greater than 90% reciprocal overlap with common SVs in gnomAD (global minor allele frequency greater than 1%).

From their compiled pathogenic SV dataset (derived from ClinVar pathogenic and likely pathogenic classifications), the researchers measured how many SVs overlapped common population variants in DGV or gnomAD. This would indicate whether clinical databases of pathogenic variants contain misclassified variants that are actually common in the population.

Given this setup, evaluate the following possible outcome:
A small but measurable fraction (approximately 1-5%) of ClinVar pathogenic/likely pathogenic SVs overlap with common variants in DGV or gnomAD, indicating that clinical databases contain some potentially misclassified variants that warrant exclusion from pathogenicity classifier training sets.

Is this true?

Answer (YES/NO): NO